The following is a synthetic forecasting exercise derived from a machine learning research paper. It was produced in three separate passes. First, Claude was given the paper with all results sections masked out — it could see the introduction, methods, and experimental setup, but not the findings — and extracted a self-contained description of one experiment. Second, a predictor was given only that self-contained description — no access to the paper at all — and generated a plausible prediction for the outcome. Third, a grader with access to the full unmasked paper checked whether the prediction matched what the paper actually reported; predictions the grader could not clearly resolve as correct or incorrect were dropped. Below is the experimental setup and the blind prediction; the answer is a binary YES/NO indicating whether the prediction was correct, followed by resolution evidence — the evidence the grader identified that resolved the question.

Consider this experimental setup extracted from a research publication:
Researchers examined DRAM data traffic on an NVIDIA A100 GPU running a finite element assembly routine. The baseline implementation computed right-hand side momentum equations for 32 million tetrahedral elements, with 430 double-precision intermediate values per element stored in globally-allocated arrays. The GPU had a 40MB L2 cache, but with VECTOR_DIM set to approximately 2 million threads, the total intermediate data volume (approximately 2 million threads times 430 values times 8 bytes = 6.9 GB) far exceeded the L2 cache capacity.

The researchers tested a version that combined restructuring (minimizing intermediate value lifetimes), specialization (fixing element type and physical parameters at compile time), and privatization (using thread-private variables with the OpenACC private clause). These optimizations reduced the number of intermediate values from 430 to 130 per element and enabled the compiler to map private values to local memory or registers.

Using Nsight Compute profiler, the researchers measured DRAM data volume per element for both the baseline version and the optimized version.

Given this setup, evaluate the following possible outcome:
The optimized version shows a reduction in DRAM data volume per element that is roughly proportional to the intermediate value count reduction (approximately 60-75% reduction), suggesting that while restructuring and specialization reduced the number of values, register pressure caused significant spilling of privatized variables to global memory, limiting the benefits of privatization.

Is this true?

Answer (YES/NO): NO